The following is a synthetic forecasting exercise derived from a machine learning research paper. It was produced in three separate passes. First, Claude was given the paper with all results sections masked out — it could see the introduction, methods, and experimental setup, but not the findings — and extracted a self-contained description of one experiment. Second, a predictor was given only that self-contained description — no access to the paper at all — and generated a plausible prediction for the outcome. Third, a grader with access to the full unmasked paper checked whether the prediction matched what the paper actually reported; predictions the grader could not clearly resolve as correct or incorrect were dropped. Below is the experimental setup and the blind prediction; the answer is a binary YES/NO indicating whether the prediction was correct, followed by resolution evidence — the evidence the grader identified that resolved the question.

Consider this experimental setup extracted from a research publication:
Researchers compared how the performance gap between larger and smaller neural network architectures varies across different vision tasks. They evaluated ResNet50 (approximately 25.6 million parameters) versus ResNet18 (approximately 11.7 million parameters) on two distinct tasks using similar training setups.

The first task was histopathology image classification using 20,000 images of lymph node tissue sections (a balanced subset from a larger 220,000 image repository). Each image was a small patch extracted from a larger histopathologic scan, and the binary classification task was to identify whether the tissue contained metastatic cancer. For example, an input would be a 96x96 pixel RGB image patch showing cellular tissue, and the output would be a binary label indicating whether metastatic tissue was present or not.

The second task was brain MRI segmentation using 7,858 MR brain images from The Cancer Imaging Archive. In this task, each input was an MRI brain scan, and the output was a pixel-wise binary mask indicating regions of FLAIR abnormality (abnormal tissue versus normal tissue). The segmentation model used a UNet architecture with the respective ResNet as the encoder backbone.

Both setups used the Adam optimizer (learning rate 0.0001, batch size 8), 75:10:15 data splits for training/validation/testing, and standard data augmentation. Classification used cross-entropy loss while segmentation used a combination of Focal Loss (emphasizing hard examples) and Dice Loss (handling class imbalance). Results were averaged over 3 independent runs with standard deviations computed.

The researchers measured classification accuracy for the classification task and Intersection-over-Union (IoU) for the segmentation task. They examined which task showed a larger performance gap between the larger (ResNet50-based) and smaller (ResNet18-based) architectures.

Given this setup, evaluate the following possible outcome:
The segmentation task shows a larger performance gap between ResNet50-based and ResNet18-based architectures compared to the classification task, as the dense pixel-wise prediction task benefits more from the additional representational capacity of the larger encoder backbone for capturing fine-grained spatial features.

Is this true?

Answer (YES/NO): YES